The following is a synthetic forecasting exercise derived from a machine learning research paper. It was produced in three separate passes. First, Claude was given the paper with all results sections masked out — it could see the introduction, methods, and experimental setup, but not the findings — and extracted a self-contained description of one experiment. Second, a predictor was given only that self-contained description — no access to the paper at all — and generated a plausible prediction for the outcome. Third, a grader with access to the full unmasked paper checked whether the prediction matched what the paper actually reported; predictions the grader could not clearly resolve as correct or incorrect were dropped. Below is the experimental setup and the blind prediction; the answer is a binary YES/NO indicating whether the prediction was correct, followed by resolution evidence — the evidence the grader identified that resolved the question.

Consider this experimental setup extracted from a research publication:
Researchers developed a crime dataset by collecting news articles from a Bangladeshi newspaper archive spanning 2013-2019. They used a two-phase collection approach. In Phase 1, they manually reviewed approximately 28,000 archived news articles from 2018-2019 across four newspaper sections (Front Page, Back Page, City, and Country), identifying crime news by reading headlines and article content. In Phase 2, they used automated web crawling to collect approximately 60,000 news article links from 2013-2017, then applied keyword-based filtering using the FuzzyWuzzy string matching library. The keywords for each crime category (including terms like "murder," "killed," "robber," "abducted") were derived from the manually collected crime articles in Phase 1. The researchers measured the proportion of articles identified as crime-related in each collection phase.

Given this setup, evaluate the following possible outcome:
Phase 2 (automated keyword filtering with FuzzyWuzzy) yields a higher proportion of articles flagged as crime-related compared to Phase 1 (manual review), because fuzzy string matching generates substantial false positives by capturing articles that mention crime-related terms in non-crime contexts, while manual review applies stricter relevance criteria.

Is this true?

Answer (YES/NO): NO